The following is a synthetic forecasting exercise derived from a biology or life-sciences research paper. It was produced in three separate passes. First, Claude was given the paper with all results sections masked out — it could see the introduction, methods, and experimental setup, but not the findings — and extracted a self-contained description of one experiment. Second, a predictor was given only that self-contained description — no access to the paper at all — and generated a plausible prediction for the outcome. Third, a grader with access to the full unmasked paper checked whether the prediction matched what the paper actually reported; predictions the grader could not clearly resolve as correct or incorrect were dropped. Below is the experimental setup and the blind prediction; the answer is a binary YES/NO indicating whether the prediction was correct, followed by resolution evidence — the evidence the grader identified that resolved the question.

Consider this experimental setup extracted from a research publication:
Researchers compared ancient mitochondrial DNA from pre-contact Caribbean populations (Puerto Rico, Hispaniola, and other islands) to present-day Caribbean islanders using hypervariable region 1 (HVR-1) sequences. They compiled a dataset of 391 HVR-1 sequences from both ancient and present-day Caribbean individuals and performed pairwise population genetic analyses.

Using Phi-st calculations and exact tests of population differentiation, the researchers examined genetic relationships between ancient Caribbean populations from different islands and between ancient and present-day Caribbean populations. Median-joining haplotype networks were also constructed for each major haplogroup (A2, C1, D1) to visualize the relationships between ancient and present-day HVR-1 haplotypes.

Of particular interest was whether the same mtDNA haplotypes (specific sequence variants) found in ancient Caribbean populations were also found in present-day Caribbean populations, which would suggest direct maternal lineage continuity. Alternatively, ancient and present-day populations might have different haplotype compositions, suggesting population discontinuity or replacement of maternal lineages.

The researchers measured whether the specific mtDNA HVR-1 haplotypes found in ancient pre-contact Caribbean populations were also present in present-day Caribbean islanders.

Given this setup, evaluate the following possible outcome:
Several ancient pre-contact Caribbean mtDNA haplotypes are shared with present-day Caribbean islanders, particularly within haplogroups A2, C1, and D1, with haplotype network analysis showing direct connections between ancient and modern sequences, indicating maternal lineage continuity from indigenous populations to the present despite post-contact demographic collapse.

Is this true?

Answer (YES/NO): YES